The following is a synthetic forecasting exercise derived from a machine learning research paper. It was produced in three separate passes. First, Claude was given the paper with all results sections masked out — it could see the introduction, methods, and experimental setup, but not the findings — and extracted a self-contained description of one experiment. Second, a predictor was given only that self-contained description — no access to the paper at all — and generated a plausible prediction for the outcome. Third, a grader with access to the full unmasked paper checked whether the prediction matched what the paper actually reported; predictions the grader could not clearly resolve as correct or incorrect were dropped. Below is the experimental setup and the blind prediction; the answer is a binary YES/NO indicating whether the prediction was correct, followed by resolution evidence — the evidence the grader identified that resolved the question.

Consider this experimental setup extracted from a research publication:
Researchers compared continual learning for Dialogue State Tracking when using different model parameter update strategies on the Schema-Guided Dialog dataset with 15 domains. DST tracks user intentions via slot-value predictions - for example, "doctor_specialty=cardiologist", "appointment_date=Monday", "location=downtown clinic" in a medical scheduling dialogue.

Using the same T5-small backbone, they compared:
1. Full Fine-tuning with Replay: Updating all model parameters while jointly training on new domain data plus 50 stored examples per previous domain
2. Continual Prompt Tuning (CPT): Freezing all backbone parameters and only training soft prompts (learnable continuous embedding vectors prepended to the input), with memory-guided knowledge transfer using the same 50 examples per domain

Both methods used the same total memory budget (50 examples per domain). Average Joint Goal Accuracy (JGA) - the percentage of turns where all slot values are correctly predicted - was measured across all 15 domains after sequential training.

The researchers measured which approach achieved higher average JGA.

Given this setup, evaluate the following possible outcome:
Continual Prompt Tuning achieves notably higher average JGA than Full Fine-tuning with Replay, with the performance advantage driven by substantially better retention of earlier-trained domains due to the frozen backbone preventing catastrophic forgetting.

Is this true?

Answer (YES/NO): YES